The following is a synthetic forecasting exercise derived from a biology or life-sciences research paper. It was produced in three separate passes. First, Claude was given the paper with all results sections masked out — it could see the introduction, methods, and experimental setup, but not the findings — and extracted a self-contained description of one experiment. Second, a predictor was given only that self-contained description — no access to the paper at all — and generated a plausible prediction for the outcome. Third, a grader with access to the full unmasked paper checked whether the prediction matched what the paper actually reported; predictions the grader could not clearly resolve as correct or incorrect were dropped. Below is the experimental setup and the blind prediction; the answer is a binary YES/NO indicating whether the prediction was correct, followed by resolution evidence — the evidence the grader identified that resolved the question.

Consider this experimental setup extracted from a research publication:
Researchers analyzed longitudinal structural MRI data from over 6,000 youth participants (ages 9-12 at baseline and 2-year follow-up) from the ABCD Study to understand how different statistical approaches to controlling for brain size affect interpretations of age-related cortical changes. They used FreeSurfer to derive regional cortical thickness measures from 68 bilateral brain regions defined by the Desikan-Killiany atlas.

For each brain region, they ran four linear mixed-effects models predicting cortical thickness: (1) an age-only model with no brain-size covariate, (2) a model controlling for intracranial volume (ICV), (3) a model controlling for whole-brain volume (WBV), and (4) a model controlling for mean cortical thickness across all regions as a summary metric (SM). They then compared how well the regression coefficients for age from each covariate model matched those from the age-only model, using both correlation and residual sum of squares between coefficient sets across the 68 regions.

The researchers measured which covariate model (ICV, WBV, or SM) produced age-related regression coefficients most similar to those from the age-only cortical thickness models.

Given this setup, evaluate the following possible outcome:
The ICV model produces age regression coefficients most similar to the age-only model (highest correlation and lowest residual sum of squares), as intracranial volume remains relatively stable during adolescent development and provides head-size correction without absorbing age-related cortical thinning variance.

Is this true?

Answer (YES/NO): NO